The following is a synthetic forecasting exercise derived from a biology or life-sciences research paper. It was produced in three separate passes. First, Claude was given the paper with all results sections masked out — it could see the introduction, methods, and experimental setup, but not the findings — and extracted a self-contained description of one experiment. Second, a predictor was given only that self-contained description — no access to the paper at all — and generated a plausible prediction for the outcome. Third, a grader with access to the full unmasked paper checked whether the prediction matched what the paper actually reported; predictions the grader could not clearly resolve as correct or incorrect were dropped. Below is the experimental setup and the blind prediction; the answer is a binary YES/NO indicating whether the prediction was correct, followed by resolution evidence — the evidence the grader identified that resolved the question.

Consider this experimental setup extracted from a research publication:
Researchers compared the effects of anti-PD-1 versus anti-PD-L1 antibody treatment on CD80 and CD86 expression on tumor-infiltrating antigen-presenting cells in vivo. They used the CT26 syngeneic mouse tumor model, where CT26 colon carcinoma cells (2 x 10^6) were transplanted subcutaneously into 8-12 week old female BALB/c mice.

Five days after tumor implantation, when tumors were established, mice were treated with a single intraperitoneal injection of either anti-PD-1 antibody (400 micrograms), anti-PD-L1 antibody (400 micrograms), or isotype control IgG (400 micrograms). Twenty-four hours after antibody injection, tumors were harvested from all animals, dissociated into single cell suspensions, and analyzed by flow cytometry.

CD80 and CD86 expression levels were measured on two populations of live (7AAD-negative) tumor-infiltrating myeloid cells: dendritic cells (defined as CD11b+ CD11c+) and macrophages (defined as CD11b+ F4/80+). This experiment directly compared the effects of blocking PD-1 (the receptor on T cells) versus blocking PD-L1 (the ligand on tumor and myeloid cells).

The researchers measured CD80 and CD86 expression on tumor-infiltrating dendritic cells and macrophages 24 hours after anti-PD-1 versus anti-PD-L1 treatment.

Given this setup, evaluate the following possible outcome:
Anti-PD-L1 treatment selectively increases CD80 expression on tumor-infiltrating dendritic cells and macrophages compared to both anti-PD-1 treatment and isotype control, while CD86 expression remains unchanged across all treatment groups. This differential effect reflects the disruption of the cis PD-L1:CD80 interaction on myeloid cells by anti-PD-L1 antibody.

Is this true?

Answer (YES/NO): NO